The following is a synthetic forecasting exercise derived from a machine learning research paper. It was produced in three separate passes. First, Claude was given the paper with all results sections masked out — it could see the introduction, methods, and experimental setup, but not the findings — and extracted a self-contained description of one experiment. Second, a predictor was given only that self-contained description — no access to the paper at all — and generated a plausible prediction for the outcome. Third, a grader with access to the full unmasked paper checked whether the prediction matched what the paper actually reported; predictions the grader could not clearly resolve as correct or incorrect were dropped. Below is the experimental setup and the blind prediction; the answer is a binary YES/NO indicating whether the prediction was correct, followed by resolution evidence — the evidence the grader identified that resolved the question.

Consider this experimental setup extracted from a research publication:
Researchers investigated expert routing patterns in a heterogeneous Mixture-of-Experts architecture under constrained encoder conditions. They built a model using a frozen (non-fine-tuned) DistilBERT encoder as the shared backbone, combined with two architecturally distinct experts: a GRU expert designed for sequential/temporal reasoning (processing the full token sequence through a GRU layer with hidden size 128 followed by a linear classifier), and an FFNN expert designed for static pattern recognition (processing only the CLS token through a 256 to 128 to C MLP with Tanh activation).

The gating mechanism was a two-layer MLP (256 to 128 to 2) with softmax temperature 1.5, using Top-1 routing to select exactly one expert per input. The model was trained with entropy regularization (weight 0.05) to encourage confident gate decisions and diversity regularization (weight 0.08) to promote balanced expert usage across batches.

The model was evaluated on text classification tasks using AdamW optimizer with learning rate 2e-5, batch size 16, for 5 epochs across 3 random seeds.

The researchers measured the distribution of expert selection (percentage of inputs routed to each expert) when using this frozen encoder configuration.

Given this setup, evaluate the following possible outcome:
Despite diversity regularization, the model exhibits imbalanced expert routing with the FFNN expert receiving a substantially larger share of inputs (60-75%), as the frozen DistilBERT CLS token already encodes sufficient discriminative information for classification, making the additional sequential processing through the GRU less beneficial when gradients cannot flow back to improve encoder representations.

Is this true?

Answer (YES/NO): NO